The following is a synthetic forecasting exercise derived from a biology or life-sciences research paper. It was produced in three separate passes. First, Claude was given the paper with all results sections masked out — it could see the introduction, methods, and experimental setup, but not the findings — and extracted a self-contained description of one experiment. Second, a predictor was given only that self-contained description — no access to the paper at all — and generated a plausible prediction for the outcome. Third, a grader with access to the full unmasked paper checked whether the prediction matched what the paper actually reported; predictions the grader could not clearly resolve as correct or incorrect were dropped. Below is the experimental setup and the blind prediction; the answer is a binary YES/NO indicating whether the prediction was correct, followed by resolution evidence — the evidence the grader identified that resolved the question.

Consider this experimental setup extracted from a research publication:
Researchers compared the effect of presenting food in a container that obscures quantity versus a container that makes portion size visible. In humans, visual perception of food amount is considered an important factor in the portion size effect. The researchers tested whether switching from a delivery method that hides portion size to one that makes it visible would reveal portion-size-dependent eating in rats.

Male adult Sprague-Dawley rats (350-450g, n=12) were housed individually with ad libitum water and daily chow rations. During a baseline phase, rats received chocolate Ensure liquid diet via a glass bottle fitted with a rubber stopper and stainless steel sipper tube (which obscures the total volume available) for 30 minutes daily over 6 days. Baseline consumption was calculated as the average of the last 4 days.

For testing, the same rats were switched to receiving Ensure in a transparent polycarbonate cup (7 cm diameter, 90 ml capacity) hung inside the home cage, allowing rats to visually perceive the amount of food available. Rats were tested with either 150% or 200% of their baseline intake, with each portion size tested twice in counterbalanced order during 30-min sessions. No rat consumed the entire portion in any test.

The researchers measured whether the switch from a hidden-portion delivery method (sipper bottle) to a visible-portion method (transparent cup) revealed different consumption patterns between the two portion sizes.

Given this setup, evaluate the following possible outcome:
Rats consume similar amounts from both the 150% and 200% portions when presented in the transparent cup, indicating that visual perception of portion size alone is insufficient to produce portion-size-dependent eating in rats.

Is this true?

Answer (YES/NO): YES